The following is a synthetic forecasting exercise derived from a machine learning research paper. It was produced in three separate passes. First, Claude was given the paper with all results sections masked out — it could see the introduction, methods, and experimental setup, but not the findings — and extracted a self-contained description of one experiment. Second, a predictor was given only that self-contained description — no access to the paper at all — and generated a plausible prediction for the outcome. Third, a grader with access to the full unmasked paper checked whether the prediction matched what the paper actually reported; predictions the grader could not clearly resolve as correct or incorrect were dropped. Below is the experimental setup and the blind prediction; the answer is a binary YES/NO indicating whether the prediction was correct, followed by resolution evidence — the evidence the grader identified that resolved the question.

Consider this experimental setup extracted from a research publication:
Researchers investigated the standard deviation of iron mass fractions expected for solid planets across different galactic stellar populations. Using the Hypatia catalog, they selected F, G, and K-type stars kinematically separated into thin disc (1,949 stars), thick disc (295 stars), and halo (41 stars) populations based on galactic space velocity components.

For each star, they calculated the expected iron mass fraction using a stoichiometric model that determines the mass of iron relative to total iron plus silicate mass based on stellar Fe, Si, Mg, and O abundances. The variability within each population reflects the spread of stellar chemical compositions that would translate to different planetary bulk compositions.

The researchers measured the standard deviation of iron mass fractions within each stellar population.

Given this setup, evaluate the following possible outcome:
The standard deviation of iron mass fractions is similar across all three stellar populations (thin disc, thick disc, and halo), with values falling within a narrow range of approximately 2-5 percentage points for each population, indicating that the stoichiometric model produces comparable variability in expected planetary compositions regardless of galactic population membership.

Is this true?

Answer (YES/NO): YES